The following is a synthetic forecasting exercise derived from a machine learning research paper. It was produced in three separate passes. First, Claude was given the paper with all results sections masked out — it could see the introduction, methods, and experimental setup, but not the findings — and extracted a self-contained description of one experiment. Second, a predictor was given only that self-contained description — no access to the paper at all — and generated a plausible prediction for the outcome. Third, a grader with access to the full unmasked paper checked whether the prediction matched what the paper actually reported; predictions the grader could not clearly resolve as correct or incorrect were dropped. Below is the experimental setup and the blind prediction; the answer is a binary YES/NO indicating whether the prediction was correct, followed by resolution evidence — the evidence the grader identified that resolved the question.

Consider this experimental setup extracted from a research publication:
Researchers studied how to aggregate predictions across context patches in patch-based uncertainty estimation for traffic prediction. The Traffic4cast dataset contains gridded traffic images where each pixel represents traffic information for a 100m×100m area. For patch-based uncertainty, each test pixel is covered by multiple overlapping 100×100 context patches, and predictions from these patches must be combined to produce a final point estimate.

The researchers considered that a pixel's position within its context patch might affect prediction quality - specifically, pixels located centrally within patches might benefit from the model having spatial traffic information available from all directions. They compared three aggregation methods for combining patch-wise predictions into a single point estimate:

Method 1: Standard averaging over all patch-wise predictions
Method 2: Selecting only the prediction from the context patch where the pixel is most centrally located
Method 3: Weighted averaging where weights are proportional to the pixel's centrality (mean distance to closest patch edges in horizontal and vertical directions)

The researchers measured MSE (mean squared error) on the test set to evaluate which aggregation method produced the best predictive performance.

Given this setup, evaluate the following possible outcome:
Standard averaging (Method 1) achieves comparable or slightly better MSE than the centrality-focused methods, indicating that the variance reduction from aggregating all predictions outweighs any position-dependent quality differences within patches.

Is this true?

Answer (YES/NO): YES